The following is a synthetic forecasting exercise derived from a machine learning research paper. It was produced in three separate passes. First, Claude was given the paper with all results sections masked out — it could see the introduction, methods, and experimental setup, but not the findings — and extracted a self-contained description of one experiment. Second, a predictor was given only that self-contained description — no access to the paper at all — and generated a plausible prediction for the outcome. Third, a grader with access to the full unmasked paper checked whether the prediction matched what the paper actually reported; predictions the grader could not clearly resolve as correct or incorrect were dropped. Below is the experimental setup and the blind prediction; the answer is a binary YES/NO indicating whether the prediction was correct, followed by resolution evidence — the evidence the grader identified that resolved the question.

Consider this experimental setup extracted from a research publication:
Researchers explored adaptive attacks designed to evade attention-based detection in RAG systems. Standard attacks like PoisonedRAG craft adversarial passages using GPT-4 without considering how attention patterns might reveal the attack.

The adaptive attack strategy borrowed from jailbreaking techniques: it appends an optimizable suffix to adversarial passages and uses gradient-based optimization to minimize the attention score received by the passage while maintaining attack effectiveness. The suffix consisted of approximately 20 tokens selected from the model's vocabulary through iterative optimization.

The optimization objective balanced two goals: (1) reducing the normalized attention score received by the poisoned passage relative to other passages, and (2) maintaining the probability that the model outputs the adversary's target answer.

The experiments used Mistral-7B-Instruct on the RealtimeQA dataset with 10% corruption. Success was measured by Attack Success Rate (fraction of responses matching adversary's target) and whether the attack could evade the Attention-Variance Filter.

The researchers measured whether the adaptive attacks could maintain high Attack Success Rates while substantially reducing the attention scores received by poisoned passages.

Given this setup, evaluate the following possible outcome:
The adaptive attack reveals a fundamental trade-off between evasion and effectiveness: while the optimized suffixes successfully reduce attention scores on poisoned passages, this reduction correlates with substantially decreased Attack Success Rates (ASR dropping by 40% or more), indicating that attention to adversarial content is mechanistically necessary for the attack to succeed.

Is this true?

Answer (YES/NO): NO